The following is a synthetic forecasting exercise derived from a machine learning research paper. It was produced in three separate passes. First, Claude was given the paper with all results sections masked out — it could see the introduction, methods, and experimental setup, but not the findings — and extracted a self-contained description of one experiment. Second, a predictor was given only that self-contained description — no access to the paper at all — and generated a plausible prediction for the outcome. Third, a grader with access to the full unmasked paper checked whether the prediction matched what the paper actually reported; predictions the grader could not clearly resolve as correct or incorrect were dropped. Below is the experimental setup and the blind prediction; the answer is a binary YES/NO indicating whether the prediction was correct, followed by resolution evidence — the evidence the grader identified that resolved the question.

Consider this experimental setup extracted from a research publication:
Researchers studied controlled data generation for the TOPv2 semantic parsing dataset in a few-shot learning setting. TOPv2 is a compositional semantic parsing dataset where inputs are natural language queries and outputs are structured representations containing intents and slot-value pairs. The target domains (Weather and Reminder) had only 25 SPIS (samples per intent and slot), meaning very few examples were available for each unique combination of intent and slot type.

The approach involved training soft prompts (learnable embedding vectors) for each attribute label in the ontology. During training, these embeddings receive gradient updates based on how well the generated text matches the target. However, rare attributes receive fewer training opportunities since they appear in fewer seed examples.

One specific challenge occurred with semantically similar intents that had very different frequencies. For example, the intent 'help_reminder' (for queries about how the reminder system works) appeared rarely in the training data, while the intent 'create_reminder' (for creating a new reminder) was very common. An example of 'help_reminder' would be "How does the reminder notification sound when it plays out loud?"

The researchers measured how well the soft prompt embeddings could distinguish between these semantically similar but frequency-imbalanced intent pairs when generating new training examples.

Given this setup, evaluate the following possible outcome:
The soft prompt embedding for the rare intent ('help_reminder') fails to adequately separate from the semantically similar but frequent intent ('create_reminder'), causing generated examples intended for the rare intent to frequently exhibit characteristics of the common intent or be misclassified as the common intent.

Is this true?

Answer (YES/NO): YES